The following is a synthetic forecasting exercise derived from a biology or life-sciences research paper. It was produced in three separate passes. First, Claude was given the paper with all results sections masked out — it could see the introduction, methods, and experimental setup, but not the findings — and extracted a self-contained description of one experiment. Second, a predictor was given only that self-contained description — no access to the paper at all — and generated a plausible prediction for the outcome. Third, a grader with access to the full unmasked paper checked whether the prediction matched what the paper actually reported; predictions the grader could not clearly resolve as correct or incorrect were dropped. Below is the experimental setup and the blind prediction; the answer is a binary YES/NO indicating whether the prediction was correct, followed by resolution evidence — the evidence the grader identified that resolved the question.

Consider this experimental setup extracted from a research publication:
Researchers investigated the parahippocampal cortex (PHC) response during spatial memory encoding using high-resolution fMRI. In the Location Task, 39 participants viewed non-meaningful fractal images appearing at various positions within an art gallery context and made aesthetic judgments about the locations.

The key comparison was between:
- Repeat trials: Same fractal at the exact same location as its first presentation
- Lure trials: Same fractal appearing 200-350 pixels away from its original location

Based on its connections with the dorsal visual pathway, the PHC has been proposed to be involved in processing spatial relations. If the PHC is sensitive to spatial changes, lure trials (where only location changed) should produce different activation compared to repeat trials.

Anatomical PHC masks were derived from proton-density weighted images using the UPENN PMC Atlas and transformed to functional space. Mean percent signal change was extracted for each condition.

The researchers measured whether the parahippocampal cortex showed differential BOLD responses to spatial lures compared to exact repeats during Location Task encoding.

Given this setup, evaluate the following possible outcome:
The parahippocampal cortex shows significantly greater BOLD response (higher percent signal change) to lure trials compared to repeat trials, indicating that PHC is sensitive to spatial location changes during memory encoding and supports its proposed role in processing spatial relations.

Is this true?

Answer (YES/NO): NO